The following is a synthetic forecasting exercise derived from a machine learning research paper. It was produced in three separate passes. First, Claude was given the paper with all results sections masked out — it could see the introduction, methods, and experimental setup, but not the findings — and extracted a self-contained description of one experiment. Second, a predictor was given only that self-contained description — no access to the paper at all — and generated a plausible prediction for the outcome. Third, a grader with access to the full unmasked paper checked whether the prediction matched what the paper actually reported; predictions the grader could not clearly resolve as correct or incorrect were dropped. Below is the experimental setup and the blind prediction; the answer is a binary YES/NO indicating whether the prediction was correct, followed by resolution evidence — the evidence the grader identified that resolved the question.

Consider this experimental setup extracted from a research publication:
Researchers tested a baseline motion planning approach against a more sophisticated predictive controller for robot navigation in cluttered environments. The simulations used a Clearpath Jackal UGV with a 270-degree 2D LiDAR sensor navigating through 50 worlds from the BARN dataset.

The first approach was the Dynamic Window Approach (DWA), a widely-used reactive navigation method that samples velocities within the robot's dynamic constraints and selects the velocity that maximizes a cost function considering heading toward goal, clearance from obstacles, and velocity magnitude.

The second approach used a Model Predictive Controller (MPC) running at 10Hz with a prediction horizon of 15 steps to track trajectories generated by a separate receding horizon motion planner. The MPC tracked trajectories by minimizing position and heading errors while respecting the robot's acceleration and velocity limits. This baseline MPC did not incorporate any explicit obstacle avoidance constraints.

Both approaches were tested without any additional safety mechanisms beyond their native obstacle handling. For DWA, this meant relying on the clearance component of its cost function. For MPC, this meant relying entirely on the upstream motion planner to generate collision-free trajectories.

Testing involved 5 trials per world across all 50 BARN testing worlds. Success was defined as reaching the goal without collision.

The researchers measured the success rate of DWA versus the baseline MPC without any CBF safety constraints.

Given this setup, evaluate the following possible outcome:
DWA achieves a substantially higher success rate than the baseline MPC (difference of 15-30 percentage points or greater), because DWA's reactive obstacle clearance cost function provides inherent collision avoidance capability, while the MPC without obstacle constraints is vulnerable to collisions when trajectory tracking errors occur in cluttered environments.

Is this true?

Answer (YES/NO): NO